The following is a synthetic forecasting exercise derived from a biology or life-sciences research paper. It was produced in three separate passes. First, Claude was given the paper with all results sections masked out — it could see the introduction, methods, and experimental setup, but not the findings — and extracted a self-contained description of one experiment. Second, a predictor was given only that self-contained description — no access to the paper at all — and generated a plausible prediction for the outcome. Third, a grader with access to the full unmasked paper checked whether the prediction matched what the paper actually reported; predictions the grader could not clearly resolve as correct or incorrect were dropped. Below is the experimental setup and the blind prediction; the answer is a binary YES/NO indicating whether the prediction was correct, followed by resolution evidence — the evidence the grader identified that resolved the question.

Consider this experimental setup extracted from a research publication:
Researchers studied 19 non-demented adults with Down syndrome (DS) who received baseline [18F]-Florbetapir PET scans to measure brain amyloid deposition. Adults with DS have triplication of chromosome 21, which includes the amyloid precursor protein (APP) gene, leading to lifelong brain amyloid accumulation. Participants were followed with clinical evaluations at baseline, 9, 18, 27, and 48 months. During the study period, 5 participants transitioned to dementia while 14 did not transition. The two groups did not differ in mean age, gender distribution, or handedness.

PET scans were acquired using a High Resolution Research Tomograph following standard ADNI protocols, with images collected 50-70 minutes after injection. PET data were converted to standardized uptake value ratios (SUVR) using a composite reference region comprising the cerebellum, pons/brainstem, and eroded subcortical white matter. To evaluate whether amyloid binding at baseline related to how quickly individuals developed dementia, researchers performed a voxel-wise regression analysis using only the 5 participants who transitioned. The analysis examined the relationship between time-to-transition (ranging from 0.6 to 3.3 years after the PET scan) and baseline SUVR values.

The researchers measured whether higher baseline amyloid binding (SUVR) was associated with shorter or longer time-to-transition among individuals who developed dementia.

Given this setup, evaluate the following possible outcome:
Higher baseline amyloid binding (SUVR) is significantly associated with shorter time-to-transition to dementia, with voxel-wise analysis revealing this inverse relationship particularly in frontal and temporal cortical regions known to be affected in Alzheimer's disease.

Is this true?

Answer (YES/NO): YES